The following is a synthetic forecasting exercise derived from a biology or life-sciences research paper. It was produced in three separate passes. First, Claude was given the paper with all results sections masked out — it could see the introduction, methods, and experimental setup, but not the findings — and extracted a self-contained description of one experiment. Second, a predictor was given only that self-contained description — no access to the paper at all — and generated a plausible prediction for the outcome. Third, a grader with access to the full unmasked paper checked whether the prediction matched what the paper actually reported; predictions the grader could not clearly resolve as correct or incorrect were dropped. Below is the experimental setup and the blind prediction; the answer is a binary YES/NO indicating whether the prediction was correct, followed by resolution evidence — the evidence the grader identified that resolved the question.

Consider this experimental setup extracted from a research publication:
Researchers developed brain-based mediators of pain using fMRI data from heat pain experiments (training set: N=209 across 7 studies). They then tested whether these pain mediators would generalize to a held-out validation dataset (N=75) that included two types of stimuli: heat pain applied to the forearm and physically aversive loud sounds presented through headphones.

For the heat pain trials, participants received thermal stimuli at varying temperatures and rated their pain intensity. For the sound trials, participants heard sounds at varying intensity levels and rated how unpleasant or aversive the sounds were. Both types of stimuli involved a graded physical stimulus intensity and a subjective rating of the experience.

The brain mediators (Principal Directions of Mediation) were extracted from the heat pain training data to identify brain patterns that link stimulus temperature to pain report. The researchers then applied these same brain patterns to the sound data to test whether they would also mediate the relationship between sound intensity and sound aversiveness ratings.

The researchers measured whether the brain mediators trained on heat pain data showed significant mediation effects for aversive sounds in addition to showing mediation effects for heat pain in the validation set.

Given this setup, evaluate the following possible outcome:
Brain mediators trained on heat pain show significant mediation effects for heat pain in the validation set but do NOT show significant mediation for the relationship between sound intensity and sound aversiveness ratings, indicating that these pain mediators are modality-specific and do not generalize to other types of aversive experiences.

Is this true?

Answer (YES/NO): YES